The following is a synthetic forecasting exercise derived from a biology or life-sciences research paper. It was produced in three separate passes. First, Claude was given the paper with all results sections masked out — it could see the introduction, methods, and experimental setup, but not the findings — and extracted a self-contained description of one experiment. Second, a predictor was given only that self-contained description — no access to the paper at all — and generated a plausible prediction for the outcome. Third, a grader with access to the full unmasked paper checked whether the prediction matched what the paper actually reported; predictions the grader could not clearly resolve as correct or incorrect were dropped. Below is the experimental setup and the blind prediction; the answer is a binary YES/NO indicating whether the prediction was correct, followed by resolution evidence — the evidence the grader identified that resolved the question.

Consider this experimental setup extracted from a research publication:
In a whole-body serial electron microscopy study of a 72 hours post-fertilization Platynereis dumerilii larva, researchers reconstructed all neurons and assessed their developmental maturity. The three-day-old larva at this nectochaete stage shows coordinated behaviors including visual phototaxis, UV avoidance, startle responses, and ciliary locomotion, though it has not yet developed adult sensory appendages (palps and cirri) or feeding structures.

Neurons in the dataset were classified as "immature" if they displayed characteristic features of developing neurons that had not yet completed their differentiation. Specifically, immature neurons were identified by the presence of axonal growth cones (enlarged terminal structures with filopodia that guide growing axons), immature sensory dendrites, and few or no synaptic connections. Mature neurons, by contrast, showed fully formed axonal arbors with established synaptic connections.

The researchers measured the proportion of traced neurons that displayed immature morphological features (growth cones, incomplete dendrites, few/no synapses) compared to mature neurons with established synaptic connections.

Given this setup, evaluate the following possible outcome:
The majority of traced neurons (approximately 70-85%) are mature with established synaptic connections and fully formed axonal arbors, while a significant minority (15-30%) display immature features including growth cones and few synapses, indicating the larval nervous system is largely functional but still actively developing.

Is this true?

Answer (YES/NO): NO